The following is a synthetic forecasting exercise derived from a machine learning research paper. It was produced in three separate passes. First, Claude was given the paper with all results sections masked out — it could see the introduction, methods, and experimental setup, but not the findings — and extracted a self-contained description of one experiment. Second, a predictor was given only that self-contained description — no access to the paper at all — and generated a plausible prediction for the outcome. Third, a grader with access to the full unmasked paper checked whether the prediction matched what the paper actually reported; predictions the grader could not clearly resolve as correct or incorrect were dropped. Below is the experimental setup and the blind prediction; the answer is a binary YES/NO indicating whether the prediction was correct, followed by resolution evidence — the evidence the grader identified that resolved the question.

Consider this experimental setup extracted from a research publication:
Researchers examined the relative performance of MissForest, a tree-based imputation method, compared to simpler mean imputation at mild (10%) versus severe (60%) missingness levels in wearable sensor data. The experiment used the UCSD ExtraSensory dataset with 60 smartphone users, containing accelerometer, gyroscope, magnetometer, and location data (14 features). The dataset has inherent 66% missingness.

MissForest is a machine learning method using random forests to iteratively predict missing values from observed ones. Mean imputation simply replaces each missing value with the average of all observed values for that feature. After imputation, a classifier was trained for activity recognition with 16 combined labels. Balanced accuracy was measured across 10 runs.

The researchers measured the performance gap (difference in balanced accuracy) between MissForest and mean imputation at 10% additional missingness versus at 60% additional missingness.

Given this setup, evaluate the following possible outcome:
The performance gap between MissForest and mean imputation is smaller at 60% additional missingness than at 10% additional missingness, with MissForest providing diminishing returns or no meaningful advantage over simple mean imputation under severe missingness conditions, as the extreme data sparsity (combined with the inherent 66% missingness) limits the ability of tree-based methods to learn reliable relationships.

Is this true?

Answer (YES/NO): YES